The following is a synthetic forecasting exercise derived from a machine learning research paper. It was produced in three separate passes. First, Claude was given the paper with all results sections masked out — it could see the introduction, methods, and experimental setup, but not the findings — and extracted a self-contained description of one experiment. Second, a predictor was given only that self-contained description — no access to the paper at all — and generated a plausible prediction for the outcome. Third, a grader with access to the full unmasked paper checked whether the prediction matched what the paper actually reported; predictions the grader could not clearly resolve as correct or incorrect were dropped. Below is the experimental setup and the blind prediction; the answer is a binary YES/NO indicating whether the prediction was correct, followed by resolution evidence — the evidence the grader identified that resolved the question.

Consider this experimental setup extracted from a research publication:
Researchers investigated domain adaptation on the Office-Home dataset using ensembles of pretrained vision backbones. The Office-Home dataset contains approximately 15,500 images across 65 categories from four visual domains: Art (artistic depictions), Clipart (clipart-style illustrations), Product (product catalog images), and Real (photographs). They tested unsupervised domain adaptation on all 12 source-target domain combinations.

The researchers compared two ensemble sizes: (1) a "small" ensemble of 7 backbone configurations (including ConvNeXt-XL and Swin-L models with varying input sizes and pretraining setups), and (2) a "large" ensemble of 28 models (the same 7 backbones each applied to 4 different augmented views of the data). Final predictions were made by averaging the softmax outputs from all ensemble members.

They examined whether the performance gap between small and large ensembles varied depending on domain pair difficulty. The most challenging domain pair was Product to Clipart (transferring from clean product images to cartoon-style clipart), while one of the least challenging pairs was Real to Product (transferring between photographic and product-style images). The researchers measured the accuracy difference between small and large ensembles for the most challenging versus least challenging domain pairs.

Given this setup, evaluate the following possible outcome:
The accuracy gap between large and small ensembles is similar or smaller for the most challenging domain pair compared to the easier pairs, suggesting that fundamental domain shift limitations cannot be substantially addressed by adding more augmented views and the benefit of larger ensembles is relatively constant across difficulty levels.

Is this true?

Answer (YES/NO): NO